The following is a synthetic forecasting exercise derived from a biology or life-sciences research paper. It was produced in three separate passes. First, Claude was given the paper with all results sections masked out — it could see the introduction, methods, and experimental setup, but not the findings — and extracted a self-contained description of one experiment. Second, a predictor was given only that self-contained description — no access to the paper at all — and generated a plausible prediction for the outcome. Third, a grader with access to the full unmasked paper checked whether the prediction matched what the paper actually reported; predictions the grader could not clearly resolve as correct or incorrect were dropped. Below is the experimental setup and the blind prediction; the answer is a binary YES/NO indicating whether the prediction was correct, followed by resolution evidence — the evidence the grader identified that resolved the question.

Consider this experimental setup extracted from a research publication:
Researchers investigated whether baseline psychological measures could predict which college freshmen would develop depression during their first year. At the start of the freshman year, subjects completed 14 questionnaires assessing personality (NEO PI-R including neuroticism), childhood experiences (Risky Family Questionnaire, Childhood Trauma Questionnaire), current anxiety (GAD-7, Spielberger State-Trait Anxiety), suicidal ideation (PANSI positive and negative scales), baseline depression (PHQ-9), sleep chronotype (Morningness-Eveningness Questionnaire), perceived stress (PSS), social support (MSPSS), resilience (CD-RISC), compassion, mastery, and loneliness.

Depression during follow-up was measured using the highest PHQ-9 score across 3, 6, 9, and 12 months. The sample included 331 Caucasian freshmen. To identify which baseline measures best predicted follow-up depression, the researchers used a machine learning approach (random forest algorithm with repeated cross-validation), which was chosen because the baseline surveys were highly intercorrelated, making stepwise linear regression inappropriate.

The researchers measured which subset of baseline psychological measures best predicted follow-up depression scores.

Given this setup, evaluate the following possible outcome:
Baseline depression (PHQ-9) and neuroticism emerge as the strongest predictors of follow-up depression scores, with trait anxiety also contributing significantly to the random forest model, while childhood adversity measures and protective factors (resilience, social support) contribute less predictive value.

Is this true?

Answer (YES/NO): NO